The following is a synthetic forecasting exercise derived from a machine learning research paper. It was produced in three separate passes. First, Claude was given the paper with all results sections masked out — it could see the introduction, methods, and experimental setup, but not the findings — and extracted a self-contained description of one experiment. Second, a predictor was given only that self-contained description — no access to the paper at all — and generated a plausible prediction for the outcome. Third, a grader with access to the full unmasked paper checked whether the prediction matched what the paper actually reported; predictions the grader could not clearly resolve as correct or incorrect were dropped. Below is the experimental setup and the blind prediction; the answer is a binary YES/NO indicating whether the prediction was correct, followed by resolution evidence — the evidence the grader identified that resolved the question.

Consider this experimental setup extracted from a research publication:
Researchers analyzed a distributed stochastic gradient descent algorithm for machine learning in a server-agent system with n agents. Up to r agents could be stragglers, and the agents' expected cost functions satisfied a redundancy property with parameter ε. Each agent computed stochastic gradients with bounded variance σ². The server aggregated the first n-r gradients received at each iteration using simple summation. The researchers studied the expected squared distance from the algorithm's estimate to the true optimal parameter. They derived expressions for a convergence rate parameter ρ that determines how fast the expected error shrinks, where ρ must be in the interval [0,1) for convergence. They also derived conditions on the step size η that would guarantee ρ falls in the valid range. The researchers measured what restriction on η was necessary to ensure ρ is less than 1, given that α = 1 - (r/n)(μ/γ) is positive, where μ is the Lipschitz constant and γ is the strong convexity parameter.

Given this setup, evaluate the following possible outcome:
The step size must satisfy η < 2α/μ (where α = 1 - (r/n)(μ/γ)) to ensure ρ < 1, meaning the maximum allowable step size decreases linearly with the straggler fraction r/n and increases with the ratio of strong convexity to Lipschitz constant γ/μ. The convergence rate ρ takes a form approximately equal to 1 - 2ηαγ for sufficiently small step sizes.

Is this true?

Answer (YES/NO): NO